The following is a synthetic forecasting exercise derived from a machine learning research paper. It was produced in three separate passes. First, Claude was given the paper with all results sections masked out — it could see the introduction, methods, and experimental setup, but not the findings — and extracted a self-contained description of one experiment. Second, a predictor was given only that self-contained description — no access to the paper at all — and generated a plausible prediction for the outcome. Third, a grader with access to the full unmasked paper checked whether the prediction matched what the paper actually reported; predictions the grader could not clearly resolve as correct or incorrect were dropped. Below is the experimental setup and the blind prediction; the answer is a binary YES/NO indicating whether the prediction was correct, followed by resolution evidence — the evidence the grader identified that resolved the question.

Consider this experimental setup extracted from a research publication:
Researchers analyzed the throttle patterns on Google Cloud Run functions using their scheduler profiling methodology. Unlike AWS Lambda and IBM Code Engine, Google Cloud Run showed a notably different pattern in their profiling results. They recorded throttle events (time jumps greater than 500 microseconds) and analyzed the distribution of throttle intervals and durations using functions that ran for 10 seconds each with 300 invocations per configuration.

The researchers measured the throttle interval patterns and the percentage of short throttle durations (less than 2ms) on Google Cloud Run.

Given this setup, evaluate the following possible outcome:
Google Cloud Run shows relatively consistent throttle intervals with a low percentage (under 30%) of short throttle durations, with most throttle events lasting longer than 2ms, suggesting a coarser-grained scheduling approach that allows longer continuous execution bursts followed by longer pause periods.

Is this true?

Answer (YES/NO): NO